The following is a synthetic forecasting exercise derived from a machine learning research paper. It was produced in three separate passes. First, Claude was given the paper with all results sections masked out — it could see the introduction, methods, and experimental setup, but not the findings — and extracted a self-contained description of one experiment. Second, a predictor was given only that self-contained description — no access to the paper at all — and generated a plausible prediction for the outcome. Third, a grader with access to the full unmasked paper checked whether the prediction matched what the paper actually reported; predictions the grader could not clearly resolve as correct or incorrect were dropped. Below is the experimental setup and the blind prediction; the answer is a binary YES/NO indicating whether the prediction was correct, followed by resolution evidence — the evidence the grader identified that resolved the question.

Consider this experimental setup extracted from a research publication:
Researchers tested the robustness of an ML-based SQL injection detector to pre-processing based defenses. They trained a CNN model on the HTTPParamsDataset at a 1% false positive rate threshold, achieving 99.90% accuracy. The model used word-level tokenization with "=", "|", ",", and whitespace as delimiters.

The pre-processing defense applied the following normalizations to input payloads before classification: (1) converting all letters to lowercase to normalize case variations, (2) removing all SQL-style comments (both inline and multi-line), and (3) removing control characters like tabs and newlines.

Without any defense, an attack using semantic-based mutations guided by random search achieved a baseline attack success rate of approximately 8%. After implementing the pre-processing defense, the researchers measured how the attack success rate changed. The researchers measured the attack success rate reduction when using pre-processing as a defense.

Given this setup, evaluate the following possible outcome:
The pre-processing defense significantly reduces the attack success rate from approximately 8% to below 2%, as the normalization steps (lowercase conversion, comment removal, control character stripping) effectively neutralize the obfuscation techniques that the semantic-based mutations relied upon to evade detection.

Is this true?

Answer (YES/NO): NO